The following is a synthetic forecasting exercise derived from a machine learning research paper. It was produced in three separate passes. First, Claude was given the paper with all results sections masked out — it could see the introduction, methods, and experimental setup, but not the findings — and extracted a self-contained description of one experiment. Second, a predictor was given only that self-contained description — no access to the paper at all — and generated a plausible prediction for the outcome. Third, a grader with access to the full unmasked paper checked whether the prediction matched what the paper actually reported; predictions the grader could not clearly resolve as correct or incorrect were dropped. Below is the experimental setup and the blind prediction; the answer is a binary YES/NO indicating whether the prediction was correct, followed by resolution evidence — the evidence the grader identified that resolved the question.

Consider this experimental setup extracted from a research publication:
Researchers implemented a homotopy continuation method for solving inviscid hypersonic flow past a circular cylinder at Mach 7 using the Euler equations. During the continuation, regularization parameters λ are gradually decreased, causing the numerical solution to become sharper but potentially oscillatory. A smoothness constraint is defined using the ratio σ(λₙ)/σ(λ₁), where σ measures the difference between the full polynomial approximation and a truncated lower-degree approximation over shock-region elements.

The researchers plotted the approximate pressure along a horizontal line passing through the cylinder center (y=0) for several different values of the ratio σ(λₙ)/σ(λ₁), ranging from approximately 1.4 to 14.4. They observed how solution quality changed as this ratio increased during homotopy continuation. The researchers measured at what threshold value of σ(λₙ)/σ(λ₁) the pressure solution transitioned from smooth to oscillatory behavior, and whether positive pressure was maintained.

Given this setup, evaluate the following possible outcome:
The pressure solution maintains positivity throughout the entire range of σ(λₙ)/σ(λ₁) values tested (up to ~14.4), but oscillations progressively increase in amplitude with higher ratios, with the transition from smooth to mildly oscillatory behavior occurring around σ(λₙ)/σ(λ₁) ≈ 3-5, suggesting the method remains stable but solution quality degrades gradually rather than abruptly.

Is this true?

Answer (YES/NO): NO